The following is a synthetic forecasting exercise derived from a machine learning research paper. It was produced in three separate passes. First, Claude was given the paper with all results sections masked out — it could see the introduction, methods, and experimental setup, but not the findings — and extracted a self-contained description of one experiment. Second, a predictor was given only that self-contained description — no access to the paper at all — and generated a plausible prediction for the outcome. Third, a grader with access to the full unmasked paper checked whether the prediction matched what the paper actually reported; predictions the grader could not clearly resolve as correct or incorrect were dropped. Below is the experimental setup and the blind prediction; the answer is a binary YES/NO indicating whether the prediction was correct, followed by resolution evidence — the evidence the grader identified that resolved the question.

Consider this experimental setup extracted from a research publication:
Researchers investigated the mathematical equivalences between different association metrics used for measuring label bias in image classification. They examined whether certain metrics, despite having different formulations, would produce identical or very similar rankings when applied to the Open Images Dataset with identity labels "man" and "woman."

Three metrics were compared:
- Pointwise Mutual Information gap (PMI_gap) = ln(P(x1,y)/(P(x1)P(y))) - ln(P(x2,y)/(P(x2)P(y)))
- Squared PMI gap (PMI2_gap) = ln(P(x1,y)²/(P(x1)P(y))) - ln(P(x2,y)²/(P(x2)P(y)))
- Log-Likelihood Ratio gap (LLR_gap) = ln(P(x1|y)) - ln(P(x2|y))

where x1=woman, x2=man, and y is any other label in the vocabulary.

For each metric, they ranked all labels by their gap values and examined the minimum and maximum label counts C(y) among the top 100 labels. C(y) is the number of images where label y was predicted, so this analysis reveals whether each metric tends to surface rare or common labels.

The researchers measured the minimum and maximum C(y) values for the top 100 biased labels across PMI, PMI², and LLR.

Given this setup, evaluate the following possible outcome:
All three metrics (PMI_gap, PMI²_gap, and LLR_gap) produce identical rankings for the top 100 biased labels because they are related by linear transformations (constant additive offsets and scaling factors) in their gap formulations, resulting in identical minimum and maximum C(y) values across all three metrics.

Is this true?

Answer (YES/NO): NO